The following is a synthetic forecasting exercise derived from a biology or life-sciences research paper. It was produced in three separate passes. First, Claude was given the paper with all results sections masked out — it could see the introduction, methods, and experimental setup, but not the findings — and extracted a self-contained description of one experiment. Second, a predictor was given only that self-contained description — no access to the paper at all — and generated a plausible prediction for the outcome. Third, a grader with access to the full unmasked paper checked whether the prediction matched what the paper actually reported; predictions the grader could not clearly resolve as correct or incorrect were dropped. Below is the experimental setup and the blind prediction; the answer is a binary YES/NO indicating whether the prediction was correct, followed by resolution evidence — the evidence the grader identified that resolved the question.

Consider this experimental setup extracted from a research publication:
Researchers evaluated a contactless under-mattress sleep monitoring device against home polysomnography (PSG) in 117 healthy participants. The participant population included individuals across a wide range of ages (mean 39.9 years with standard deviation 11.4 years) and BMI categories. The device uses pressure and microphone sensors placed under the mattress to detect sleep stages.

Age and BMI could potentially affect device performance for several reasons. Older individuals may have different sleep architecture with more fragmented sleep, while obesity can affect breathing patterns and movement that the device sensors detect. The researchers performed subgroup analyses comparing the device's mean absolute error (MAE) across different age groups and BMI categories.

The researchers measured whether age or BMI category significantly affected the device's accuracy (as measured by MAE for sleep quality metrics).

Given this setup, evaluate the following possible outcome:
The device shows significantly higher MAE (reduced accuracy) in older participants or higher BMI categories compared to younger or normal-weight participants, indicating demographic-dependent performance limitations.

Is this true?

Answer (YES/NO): NO